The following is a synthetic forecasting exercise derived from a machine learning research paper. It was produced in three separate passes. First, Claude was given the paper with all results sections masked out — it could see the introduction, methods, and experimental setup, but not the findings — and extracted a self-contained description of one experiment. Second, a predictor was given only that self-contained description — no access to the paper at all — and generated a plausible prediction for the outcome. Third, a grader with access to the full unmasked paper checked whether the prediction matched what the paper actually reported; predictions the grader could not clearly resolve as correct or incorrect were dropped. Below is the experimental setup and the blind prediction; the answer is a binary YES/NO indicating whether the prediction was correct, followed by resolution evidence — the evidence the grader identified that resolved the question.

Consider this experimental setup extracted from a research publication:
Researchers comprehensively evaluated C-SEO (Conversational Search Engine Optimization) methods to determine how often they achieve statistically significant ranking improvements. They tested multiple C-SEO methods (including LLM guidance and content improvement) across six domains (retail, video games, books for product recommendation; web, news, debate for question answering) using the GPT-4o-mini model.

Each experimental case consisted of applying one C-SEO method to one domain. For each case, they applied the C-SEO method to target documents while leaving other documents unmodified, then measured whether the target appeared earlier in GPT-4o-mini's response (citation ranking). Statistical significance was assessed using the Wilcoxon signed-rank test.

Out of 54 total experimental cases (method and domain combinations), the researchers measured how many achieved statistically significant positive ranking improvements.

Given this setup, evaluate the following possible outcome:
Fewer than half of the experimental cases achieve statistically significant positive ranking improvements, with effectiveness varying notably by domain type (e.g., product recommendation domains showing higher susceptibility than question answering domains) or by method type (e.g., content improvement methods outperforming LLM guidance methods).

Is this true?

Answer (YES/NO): NO